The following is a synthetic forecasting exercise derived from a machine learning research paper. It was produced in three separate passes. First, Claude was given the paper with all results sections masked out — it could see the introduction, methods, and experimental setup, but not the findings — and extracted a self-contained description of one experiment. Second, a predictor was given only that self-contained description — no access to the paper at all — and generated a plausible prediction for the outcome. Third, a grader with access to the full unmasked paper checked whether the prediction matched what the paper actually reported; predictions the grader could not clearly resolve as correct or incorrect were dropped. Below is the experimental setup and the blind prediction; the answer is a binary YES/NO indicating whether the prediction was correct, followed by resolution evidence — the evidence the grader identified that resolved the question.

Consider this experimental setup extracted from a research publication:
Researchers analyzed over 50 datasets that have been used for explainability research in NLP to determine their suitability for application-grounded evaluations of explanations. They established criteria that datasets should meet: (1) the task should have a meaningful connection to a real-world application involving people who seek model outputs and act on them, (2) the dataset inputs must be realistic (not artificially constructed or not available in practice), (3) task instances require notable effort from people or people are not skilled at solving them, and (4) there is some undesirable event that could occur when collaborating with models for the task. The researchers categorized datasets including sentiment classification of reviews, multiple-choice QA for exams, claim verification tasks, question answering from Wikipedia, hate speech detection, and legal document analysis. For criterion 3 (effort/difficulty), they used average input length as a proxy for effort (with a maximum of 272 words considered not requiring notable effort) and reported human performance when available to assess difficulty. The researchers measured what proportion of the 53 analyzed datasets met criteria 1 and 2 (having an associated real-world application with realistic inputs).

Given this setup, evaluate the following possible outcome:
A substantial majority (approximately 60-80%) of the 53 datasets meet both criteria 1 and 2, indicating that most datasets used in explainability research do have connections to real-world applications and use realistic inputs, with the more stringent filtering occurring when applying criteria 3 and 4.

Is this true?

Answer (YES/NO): NO